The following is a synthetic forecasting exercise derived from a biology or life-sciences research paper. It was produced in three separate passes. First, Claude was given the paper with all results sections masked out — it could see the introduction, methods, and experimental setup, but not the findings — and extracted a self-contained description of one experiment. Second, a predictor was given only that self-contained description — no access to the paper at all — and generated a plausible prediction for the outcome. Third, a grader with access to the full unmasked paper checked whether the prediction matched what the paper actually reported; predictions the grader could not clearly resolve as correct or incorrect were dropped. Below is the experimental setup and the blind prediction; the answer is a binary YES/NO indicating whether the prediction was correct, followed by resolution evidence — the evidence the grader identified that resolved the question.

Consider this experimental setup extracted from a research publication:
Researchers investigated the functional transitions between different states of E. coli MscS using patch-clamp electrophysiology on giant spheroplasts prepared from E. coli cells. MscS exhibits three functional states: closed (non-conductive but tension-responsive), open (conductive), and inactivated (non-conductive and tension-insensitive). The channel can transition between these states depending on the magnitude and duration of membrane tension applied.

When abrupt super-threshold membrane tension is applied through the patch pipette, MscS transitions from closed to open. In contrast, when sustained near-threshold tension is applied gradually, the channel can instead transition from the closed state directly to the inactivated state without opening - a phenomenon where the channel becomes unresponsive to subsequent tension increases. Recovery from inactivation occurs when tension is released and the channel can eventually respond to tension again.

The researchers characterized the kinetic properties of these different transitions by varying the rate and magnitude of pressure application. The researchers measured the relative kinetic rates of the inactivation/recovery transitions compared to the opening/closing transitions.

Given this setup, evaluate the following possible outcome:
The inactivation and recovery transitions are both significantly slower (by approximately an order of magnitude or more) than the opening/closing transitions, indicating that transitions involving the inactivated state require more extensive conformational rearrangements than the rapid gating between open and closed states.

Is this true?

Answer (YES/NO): YES